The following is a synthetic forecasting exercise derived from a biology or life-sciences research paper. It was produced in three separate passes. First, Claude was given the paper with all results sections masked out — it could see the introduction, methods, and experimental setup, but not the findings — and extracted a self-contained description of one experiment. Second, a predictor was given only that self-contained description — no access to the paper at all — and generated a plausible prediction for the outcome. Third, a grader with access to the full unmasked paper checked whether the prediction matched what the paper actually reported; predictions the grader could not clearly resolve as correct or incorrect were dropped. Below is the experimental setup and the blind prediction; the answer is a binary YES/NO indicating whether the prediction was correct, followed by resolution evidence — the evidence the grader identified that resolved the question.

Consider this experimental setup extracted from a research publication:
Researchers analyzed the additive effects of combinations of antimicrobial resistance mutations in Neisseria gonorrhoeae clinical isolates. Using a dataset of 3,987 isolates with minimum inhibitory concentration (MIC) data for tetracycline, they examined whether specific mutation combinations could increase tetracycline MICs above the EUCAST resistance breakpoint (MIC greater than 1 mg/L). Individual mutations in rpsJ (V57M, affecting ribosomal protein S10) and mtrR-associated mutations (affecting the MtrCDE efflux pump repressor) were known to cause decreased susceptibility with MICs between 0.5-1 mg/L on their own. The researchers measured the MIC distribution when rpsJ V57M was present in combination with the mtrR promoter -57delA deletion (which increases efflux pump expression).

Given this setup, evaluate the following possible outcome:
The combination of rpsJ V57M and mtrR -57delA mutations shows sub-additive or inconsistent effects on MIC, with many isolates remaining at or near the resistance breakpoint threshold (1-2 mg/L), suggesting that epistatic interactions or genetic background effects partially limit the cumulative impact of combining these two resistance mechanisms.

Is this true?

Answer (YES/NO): NO